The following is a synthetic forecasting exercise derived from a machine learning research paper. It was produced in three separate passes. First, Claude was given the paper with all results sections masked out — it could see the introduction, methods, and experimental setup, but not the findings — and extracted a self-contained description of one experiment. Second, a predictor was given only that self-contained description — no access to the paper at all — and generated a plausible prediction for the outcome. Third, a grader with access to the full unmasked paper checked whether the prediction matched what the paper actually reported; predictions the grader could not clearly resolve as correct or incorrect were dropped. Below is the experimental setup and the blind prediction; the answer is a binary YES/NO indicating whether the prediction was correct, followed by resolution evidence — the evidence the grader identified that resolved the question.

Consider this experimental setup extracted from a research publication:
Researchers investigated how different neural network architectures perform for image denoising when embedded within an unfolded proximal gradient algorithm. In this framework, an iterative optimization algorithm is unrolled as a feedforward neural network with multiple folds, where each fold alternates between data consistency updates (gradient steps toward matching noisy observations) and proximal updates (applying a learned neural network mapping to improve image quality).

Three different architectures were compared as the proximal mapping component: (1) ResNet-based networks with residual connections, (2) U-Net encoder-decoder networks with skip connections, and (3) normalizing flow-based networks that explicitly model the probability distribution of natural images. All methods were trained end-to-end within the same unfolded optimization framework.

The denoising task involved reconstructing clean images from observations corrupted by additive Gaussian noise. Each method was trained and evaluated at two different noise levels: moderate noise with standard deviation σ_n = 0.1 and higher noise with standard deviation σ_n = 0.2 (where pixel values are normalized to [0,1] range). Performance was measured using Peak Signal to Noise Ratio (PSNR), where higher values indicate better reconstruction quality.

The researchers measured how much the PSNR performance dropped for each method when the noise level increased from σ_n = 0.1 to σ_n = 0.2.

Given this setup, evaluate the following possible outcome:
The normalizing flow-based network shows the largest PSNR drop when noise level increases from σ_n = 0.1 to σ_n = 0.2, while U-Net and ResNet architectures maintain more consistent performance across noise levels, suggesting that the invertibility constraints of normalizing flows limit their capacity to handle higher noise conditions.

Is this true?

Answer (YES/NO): YES